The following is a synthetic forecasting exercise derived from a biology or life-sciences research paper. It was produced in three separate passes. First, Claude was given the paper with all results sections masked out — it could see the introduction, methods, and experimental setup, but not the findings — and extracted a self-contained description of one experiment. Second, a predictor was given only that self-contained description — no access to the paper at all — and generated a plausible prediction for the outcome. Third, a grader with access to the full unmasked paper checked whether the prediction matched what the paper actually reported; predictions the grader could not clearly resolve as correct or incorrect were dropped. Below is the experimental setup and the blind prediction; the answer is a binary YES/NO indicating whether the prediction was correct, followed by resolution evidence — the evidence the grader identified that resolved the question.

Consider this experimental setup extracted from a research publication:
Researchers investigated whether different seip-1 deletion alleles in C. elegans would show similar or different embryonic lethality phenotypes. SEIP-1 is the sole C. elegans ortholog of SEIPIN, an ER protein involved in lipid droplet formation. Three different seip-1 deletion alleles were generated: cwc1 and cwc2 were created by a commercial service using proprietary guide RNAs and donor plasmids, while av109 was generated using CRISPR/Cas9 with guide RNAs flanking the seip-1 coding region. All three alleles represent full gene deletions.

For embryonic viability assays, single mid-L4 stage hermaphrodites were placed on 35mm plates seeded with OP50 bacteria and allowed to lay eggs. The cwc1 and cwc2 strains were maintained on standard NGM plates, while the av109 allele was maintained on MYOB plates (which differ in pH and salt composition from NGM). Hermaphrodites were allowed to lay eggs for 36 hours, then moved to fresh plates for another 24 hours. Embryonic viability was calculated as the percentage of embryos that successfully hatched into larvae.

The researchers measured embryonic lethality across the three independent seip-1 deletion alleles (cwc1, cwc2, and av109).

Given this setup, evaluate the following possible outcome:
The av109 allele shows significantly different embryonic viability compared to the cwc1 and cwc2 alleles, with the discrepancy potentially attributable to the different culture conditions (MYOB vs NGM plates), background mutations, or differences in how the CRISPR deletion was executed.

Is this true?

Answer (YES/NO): YES